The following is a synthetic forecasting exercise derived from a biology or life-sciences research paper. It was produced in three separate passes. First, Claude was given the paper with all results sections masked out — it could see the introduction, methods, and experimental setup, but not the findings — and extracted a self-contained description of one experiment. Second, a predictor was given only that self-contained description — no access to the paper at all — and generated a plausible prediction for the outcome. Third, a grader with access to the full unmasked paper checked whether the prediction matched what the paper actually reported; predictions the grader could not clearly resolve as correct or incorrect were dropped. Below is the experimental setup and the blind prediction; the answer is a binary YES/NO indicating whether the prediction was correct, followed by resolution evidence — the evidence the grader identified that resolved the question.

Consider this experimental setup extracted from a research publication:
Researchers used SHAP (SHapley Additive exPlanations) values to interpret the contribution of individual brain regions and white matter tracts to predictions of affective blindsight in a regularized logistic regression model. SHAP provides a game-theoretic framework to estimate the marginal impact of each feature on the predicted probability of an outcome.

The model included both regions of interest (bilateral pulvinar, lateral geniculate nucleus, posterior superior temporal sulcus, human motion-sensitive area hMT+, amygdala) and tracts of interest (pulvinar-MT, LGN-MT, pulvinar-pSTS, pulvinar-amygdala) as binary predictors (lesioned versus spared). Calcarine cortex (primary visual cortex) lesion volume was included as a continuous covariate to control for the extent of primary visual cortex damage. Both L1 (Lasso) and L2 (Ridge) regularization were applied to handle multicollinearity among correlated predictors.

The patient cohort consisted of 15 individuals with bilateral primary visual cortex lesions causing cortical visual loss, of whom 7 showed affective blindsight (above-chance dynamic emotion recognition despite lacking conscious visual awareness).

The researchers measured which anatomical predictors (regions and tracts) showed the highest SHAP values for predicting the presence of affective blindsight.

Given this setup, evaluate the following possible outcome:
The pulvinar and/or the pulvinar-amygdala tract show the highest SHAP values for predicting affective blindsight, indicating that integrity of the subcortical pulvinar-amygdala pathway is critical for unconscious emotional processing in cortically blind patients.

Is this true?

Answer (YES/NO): NO